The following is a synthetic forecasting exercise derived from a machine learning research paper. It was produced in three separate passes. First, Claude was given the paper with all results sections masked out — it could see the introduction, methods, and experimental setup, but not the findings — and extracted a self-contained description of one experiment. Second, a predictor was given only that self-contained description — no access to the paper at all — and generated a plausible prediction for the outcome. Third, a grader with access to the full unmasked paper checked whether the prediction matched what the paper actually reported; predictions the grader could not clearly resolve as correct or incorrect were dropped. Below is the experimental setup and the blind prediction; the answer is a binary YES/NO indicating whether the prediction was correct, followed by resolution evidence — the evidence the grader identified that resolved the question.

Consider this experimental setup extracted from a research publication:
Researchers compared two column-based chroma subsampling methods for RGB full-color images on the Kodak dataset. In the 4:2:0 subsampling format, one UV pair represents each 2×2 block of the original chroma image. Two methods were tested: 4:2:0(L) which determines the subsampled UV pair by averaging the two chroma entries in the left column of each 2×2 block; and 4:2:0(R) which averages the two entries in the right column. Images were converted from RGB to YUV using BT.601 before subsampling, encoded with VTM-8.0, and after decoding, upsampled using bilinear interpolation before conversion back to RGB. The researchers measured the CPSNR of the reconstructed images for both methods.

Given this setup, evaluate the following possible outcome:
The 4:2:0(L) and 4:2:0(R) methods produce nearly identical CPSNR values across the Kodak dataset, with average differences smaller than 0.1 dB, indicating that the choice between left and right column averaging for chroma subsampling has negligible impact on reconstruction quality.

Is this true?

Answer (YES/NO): NO